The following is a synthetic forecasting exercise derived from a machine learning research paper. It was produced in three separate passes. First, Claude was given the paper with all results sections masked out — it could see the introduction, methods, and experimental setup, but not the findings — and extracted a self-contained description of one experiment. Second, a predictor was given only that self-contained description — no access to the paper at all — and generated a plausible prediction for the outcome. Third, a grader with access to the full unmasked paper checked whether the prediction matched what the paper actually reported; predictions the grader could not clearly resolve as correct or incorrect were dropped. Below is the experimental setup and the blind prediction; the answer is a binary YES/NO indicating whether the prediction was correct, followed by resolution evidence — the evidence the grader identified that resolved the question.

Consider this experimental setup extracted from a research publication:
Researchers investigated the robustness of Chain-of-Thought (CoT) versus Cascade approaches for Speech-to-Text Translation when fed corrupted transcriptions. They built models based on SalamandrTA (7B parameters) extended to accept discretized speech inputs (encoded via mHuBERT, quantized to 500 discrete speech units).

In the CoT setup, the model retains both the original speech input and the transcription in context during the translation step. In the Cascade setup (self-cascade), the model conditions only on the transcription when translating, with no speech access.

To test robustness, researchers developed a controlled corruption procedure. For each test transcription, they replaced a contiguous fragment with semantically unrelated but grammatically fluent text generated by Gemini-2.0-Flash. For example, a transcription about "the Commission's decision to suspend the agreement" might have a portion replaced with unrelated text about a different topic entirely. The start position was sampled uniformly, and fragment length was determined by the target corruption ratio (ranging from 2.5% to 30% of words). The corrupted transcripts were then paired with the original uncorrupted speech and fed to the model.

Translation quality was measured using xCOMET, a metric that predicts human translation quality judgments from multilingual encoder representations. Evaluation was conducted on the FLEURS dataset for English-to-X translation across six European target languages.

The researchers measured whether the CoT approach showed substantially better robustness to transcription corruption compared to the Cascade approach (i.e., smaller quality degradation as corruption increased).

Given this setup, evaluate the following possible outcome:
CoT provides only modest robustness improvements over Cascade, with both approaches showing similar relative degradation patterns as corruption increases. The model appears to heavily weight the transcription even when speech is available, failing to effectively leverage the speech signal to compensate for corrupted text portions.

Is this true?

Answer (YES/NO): YES